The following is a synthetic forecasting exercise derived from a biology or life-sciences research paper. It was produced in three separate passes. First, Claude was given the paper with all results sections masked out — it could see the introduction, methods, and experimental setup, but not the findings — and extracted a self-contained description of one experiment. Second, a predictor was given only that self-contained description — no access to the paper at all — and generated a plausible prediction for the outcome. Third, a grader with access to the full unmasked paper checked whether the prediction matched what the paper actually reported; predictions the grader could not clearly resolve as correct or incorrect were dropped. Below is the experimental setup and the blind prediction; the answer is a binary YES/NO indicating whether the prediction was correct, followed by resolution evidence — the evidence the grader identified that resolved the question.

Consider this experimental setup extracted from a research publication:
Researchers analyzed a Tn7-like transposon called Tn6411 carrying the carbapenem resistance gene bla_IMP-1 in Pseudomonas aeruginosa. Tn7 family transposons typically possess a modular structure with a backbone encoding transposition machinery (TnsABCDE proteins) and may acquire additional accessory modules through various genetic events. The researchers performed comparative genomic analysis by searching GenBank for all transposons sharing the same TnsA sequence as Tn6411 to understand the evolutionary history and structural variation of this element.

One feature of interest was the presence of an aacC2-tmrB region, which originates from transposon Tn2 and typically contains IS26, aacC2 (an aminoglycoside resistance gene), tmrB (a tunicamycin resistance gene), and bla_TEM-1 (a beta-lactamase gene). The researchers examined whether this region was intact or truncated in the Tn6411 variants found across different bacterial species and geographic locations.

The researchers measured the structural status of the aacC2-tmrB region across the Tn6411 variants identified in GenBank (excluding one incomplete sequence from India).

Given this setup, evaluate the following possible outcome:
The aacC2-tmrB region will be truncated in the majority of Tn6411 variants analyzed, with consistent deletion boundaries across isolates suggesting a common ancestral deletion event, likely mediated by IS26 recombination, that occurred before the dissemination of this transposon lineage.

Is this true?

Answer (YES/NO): YES